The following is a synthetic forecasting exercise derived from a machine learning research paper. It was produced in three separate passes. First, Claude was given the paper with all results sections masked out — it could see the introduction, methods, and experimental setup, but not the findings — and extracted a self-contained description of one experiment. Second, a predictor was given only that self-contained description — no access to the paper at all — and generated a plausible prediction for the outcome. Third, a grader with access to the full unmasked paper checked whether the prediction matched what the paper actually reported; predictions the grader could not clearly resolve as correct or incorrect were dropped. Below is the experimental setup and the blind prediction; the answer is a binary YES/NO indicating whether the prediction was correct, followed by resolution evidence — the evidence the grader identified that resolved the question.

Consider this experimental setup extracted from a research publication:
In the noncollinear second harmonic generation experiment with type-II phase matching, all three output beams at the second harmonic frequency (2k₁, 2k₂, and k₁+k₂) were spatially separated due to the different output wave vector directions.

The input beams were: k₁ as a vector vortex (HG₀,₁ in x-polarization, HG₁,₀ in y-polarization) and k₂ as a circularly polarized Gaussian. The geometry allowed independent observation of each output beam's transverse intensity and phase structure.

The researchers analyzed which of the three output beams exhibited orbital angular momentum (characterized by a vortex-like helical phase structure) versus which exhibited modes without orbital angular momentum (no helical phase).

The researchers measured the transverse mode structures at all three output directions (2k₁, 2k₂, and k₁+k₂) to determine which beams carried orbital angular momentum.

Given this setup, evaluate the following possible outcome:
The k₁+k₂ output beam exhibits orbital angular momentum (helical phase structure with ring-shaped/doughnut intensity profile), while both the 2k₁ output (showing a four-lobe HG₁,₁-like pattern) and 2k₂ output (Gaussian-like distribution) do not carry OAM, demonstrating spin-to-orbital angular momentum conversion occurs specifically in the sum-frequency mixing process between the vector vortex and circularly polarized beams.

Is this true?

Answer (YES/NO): YES